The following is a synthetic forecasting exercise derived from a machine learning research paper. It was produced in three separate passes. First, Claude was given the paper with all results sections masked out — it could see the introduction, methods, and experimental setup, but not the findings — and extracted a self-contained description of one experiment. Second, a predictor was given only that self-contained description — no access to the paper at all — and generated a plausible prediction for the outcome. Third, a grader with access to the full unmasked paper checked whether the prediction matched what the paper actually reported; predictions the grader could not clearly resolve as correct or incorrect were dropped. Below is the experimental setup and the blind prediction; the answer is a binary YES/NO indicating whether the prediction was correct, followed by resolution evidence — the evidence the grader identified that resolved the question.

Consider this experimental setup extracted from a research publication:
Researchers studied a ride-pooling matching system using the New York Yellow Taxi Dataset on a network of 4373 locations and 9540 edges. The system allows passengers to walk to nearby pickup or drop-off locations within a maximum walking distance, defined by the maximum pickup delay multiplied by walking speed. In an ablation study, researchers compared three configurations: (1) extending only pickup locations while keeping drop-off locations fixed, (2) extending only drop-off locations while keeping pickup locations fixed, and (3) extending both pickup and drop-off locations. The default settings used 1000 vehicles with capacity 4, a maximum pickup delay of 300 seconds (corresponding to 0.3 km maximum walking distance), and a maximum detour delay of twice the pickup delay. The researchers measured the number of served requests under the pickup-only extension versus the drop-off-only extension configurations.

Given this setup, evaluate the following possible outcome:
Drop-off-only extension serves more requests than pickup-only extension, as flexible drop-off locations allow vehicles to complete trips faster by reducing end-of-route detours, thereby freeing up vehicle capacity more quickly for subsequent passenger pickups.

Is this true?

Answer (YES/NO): YES